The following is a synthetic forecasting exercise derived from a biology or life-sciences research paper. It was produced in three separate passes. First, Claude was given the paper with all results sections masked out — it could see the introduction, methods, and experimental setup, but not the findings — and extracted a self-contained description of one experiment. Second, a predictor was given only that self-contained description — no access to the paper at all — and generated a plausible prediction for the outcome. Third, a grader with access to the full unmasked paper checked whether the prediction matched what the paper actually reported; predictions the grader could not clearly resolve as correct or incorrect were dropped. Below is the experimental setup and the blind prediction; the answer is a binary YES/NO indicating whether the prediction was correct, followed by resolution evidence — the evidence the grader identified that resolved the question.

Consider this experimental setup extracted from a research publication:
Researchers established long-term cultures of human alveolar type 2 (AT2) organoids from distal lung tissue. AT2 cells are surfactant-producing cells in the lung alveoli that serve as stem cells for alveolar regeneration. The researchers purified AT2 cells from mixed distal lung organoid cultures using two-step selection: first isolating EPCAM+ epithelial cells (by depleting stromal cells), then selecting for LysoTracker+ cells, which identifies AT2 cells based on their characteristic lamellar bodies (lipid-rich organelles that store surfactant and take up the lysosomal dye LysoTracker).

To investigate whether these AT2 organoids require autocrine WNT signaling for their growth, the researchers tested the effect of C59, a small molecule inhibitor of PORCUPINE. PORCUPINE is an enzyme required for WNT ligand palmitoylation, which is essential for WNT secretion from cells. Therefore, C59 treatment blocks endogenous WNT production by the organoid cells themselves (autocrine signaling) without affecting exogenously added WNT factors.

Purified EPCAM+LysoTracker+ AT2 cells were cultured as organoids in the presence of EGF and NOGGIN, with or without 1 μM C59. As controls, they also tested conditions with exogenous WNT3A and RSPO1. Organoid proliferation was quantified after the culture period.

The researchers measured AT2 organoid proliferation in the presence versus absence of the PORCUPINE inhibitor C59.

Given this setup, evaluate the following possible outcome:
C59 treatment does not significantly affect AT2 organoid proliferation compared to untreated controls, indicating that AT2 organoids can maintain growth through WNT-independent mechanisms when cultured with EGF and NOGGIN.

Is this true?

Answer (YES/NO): NO